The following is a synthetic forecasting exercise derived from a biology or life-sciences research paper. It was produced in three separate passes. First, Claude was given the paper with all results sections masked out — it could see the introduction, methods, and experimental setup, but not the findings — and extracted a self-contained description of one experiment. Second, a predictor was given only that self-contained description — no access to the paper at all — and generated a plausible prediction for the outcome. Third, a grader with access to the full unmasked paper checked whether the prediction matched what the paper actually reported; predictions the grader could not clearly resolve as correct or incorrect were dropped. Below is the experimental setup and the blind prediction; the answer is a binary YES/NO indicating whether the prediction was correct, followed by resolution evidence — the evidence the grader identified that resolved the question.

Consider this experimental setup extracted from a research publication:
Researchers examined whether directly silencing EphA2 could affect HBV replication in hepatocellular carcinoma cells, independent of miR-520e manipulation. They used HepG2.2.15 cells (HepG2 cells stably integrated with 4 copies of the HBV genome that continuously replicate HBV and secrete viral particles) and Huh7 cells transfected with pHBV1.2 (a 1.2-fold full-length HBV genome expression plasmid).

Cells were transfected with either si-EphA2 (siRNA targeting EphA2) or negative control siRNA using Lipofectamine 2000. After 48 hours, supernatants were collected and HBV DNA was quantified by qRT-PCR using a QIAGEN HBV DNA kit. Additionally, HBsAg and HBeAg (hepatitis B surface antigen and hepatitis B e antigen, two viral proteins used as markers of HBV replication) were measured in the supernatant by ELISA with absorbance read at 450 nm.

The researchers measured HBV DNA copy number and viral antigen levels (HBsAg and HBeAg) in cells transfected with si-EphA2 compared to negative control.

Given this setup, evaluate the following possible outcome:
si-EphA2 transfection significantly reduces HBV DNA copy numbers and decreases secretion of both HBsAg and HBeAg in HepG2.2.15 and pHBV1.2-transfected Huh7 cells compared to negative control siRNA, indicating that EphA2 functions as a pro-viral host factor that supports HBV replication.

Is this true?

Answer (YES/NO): YES